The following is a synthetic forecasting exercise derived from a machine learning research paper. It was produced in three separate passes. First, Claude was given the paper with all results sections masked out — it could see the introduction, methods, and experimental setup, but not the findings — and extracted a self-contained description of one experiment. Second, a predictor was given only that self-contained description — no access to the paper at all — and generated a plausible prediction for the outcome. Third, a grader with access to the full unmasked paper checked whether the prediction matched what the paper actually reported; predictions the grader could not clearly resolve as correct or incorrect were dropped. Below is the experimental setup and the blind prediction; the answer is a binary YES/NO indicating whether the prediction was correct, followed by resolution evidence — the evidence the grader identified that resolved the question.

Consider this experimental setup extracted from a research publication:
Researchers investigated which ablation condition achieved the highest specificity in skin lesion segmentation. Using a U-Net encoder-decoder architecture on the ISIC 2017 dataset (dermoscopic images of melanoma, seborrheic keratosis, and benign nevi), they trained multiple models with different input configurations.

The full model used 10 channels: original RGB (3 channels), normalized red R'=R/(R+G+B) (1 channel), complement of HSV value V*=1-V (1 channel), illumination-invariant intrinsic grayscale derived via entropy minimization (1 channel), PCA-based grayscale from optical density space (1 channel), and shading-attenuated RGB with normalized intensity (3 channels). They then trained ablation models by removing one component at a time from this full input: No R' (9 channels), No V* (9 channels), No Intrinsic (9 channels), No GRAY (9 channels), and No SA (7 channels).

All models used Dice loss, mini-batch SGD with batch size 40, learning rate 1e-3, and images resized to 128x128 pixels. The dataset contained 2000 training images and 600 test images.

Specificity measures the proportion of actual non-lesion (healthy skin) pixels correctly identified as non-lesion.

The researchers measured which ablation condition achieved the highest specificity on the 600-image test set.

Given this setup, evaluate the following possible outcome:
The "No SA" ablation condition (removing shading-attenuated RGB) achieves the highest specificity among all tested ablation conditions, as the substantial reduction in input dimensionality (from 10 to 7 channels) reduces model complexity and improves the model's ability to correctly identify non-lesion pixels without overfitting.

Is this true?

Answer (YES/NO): NO